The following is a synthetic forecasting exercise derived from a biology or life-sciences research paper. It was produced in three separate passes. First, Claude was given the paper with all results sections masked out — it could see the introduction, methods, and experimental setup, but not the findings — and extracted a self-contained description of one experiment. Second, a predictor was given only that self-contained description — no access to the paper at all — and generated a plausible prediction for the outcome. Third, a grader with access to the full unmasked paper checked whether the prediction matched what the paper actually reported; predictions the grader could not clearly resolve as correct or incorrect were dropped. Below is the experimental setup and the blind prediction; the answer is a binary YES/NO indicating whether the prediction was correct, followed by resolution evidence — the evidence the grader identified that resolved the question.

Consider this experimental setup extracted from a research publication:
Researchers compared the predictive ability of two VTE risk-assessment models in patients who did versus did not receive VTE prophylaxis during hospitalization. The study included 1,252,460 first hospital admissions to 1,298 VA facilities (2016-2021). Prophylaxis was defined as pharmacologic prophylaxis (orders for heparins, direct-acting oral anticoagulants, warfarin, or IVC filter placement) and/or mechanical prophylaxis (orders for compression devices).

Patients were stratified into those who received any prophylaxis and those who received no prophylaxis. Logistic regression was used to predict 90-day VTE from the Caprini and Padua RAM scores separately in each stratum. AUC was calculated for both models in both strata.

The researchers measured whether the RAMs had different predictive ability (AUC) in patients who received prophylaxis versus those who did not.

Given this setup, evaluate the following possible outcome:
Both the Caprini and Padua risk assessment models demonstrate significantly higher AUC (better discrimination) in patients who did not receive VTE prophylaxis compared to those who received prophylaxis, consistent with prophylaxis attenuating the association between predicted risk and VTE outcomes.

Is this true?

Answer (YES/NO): YES